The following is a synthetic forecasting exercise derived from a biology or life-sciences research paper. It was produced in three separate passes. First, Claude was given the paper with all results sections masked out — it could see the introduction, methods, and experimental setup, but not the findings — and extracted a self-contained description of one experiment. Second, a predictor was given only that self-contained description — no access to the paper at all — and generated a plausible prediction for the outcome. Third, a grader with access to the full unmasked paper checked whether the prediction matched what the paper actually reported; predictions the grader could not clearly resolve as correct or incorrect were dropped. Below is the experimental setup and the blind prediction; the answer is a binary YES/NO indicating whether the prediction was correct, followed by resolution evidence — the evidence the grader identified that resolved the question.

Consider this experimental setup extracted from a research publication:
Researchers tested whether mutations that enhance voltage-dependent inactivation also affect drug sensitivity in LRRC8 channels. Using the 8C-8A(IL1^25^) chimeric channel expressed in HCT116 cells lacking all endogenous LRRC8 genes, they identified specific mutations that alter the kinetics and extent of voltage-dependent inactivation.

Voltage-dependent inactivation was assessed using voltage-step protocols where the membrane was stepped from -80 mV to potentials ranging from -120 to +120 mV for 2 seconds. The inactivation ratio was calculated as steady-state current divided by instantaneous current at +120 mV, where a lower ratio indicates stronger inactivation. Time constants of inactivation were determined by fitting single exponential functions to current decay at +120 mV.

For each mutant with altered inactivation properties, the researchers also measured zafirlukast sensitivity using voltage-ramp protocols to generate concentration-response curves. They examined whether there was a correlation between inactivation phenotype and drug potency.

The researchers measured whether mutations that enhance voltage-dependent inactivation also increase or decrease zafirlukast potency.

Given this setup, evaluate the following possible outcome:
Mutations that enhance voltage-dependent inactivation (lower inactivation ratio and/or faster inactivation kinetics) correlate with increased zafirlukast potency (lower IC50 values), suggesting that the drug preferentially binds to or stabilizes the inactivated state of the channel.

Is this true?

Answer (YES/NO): YES